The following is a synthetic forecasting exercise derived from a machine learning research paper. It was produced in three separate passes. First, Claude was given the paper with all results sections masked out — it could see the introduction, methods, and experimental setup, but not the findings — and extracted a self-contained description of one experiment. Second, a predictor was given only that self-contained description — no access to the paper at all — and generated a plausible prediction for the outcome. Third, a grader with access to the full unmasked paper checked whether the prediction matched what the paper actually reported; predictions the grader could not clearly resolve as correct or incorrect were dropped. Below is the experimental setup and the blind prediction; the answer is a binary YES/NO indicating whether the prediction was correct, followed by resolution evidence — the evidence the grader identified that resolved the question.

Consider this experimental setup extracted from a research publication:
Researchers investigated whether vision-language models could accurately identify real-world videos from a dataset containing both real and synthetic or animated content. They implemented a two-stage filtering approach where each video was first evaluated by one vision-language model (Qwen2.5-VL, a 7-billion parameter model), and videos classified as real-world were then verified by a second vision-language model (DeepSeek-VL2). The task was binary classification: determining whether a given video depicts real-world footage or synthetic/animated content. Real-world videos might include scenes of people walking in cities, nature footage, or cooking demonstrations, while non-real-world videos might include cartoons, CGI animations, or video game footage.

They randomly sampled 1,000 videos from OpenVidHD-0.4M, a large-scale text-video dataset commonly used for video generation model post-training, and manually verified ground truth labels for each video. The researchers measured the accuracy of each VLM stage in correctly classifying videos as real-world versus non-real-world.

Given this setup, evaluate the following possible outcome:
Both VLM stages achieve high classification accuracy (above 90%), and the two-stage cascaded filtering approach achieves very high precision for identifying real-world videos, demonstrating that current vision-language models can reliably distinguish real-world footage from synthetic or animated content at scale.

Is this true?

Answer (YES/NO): YES